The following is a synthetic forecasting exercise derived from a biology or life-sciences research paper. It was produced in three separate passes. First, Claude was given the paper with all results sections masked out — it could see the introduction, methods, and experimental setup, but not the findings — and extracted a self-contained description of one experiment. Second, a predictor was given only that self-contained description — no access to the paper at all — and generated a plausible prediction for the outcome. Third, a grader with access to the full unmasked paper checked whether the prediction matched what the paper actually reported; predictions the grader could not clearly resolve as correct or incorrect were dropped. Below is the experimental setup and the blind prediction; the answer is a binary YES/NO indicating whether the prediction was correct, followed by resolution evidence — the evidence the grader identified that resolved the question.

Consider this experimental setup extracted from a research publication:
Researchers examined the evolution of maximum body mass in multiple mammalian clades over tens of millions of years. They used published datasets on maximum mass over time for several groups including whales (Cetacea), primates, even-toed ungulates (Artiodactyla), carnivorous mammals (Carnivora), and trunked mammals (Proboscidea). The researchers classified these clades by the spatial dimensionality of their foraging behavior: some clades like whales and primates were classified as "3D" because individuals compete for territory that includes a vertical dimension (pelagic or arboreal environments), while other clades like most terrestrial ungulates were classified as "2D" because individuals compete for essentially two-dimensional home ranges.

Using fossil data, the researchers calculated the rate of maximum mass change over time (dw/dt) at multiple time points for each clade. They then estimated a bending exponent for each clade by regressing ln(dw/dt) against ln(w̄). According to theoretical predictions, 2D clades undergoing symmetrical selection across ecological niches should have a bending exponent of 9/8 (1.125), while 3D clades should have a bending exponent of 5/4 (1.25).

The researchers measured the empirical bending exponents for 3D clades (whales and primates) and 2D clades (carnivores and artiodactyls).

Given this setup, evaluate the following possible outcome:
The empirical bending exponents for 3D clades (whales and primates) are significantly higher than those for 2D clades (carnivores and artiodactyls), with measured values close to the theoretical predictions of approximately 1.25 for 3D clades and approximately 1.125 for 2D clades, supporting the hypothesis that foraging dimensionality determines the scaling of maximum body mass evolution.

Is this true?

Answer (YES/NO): YES